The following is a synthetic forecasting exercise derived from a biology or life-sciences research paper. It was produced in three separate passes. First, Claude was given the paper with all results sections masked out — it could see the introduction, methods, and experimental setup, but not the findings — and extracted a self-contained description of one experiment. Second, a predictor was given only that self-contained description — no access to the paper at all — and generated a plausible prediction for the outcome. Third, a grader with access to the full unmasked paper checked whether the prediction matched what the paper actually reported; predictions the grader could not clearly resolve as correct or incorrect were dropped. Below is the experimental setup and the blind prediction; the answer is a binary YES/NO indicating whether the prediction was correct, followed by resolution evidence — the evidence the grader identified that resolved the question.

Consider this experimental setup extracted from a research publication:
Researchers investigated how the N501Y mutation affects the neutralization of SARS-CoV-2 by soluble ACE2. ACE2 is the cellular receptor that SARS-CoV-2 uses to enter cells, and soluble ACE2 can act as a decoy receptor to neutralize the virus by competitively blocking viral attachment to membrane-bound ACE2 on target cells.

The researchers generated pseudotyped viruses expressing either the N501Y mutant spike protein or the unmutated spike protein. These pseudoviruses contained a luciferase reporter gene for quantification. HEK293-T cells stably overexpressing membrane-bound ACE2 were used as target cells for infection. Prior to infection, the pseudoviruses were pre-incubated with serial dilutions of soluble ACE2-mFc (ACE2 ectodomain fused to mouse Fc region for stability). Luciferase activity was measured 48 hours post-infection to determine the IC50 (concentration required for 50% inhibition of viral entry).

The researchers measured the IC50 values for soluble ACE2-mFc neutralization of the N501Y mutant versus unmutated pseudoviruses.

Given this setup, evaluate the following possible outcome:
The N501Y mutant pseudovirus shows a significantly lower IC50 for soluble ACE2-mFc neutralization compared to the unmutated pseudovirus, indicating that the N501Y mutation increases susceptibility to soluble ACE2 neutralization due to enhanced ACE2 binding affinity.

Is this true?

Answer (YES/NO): YES